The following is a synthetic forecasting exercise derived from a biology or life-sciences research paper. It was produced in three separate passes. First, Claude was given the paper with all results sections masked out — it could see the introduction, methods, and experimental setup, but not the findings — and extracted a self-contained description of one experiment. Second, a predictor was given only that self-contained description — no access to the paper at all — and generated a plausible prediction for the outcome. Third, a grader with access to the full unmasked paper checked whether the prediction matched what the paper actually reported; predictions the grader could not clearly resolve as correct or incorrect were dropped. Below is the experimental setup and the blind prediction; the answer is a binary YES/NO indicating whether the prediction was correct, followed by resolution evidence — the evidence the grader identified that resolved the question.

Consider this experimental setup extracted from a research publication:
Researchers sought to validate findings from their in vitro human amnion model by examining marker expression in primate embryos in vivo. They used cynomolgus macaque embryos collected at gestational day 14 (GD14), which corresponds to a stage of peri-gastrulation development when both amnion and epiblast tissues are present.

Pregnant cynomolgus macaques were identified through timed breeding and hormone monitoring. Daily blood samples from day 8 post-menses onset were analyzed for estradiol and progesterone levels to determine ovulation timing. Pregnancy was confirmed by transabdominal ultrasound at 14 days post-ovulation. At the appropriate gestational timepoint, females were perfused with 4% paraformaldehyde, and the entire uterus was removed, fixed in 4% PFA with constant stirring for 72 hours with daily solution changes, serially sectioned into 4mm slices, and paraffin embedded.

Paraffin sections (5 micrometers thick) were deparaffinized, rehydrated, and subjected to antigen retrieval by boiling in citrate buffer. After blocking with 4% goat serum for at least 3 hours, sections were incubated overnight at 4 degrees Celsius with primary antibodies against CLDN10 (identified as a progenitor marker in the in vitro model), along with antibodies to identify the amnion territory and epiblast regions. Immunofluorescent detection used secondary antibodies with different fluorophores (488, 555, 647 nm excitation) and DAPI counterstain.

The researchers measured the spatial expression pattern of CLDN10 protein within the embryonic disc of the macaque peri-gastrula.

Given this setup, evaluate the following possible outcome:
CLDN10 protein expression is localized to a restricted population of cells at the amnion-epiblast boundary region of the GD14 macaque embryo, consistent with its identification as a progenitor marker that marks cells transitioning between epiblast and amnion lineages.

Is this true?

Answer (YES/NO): YES